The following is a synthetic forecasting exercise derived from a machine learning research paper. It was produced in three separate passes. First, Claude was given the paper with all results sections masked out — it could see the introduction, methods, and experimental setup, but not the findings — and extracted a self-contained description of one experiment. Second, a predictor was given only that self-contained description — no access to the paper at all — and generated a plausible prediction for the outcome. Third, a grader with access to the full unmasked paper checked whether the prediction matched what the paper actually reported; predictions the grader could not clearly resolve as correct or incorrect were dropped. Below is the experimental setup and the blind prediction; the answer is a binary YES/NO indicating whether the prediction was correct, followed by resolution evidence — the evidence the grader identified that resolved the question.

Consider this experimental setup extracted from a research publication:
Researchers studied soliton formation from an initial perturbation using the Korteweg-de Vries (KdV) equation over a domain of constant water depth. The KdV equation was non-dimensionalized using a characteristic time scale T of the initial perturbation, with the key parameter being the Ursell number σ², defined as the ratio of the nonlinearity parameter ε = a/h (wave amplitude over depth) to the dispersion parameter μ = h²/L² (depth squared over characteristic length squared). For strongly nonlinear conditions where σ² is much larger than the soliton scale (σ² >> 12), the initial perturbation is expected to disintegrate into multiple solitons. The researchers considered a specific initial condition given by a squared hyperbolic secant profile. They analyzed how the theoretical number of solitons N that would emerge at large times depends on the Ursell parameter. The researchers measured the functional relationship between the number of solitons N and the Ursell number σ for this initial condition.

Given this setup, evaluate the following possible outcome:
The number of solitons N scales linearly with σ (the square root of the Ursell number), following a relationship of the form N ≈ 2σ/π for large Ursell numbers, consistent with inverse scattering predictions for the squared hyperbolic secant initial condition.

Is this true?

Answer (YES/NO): NO